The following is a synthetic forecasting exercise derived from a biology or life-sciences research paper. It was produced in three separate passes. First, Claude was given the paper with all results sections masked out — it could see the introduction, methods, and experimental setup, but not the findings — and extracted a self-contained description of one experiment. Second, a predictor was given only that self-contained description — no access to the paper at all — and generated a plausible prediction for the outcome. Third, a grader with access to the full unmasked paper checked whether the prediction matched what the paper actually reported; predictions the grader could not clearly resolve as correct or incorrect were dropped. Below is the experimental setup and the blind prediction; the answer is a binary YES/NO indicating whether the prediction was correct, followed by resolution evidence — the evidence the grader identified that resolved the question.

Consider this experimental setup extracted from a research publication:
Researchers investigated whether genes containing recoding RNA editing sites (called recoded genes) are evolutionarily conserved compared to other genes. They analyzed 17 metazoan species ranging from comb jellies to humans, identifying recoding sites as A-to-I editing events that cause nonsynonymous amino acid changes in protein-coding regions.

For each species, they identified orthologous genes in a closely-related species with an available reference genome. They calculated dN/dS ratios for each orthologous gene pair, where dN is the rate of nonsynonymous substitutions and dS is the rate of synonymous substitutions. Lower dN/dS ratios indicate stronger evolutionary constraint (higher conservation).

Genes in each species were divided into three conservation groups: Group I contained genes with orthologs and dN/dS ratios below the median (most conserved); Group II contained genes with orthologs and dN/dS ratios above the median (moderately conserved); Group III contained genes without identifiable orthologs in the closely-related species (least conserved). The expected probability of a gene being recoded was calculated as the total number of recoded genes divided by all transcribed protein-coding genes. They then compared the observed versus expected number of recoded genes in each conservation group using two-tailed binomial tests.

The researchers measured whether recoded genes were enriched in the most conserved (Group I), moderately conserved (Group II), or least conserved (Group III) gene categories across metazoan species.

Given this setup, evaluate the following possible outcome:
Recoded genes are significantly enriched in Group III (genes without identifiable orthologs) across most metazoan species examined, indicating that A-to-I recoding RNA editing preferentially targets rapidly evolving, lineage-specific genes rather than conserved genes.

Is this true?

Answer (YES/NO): YES